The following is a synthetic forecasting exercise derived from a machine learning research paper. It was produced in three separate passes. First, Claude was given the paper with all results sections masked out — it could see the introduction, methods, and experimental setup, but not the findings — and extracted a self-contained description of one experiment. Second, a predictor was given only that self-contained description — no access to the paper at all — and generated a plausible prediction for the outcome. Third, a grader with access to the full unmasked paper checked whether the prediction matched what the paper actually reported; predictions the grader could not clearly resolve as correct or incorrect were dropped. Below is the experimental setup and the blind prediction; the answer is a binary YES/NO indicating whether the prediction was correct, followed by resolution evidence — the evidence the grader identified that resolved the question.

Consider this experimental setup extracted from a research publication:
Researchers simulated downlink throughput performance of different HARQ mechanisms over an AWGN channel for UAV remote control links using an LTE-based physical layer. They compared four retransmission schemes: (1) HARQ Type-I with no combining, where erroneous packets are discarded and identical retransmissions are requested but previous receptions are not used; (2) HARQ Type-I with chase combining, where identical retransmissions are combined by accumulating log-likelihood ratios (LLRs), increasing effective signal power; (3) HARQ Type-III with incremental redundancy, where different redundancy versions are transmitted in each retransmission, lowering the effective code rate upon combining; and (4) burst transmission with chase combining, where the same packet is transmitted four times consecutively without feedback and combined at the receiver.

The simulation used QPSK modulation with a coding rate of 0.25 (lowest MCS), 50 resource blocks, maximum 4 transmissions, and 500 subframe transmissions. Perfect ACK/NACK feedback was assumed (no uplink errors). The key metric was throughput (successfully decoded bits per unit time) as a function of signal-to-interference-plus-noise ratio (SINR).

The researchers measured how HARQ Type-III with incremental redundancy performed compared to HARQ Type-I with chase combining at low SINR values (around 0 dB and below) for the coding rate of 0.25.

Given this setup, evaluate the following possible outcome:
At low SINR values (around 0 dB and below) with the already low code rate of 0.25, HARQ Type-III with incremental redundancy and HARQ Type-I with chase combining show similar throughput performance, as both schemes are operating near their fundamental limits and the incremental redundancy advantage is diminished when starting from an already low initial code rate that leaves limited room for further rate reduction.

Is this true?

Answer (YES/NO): YES